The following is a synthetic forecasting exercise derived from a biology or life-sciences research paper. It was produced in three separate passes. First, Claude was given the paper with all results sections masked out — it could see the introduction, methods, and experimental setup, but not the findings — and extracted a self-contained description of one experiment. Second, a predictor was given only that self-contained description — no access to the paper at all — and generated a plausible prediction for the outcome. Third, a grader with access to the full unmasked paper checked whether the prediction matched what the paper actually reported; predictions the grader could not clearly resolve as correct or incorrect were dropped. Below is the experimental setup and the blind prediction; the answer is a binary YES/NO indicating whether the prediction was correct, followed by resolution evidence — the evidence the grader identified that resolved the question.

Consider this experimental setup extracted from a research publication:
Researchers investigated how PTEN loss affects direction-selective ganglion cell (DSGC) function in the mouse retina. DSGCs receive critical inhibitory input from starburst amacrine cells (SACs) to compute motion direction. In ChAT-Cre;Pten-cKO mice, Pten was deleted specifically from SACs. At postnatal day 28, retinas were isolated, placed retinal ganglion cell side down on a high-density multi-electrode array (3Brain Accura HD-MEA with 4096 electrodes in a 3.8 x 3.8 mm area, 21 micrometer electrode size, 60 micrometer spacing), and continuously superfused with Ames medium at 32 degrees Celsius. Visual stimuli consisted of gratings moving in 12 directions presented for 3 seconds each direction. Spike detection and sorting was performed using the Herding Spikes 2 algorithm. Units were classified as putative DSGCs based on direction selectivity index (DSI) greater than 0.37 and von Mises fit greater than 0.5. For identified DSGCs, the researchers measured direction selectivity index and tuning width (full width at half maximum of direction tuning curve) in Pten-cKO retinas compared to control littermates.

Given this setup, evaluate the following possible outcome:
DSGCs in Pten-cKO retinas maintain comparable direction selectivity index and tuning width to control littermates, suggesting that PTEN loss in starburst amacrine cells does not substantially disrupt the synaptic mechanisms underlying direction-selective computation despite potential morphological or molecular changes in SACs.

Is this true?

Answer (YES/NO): YES